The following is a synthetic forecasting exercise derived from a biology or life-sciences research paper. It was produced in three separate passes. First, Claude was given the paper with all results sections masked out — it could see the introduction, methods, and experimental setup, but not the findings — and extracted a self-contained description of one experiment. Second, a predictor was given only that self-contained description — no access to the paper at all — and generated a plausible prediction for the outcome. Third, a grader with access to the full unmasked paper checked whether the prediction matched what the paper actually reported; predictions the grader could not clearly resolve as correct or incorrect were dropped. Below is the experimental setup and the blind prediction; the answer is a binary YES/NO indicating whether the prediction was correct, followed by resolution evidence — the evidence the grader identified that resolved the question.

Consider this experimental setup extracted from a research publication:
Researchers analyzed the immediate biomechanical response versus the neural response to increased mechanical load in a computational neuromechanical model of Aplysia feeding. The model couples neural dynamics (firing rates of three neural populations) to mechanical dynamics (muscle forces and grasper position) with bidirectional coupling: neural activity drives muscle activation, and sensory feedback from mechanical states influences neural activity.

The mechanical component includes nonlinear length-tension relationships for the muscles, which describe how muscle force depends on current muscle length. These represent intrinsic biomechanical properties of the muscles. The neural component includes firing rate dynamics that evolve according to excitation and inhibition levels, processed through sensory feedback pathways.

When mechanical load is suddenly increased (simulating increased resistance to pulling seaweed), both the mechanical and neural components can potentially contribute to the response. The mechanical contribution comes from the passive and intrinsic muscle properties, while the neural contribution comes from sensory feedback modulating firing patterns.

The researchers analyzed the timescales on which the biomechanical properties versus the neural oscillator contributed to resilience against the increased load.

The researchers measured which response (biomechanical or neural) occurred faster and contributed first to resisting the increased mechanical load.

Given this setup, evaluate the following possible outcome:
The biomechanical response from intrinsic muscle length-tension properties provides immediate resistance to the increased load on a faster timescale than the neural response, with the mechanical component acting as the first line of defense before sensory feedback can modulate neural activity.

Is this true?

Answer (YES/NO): YES